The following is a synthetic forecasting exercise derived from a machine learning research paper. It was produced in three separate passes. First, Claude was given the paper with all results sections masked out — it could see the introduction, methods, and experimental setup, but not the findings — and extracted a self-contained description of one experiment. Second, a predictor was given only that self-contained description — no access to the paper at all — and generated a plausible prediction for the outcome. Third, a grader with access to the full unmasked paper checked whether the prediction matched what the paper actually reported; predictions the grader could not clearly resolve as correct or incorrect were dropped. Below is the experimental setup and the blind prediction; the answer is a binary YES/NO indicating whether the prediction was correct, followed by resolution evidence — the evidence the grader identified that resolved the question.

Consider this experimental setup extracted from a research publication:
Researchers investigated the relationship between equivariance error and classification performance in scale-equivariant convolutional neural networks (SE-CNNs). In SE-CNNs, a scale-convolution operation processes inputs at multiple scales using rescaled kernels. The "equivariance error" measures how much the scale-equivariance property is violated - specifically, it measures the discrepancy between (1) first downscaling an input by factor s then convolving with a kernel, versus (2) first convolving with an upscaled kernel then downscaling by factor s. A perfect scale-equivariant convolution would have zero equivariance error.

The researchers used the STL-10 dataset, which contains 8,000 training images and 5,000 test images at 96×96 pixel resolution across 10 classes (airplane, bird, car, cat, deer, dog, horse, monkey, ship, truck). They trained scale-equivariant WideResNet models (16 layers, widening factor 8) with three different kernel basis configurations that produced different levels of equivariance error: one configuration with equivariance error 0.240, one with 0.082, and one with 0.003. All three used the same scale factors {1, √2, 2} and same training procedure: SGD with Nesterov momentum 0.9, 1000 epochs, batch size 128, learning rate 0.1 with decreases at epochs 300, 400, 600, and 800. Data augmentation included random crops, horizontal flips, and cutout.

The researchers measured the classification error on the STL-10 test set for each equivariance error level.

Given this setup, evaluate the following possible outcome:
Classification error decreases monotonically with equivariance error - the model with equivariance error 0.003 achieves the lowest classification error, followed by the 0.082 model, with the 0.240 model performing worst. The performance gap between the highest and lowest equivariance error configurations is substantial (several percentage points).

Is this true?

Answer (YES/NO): NO